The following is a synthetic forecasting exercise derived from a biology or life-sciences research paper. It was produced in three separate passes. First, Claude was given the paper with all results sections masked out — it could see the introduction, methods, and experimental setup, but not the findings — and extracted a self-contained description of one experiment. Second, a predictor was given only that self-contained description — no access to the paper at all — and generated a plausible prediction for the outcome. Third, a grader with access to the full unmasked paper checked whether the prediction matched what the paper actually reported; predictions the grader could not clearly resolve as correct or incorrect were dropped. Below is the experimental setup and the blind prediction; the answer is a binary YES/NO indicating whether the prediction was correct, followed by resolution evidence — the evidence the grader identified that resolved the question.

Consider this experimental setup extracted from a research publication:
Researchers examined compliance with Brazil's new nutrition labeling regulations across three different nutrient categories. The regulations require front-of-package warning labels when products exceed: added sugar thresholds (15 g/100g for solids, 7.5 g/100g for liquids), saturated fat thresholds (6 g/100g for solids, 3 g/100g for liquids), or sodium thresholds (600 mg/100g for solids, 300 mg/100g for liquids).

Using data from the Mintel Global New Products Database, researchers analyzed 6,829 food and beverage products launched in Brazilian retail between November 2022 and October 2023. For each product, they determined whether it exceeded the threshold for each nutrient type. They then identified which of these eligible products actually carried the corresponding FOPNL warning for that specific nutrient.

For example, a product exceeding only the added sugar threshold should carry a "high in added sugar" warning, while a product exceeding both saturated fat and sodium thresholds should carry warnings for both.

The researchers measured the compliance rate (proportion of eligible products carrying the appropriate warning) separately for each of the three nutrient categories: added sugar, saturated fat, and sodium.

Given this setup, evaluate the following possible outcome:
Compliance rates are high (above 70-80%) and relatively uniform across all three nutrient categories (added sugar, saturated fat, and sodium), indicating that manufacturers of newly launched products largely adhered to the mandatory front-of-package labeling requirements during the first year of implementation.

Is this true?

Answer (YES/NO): NO